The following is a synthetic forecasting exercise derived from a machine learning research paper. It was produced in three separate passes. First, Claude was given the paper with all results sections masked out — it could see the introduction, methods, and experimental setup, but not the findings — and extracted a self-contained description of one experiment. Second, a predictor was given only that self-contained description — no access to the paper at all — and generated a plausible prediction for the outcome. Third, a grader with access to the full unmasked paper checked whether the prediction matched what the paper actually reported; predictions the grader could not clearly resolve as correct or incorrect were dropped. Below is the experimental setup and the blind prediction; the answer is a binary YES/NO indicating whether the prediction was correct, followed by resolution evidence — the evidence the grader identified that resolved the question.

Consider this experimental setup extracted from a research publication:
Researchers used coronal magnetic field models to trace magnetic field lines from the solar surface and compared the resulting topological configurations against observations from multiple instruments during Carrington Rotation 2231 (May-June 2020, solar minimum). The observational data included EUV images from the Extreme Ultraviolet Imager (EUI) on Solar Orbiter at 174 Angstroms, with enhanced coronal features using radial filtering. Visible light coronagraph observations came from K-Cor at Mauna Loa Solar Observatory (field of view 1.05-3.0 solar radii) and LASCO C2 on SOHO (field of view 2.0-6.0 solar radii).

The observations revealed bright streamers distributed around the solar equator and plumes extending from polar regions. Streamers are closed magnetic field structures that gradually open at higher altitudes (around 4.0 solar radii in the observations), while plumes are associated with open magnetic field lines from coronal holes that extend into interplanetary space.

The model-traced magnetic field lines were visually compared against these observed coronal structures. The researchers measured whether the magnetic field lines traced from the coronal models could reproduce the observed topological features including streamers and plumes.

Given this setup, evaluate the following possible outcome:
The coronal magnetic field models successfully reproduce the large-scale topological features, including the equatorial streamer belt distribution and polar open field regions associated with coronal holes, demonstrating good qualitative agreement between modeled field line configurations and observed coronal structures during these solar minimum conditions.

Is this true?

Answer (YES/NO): YES